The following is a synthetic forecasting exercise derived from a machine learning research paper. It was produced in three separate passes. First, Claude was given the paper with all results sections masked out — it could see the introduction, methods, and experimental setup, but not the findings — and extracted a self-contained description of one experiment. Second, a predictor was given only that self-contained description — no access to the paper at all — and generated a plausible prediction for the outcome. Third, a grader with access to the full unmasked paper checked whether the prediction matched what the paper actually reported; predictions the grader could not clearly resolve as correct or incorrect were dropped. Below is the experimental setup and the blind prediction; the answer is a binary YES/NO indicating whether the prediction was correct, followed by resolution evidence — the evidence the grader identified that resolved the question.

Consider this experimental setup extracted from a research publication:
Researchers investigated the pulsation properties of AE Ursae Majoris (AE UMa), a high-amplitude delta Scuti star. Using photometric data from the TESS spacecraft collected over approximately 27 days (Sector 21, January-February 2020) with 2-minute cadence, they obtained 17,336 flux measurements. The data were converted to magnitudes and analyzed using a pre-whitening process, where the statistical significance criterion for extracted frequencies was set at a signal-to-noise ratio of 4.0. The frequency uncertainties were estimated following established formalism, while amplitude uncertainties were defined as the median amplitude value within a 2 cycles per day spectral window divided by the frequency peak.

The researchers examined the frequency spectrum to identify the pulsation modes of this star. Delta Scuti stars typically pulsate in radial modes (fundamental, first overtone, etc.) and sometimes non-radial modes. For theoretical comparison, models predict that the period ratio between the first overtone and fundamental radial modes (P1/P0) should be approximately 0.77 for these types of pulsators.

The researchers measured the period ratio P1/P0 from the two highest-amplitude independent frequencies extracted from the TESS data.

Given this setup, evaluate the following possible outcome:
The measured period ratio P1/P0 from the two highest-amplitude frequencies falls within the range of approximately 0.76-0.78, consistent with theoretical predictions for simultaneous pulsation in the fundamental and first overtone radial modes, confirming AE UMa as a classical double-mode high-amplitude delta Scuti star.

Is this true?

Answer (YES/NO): YES